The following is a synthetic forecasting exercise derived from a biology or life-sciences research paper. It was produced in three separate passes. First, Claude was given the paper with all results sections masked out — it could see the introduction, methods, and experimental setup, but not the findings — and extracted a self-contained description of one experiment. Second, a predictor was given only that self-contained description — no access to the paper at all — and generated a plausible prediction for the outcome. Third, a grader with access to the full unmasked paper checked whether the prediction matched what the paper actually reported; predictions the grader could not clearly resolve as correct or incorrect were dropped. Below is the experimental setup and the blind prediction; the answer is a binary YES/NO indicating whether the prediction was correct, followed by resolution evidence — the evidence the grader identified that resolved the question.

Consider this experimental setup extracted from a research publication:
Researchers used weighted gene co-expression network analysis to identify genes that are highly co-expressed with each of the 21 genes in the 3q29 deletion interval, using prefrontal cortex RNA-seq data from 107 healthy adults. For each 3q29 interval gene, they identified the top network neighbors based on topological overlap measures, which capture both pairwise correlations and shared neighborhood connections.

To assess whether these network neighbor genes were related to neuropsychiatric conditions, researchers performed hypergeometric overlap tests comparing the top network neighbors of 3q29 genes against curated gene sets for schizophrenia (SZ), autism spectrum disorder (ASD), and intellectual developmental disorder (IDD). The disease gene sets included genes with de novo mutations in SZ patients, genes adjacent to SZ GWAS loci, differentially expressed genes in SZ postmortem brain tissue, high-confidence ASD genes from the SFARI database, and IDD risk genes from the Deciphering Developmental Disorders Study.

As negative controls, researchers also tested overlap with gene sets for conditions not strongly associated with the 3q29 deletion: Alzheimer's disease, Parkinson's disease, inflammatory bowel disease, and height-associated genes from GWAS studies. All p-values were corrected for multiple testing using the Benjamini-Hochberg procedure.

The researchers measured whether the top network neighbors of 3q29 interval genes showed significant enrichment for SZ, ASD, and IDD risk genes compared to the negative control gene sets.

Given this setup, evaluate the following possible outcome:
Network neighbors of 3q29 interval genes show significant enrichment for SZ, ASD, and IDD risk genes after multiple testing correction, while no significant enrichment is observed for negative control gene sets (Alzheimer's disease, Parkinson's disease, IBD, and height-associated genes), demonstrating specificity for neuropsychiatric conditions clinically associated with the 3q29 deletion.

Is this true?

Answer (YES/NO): NO